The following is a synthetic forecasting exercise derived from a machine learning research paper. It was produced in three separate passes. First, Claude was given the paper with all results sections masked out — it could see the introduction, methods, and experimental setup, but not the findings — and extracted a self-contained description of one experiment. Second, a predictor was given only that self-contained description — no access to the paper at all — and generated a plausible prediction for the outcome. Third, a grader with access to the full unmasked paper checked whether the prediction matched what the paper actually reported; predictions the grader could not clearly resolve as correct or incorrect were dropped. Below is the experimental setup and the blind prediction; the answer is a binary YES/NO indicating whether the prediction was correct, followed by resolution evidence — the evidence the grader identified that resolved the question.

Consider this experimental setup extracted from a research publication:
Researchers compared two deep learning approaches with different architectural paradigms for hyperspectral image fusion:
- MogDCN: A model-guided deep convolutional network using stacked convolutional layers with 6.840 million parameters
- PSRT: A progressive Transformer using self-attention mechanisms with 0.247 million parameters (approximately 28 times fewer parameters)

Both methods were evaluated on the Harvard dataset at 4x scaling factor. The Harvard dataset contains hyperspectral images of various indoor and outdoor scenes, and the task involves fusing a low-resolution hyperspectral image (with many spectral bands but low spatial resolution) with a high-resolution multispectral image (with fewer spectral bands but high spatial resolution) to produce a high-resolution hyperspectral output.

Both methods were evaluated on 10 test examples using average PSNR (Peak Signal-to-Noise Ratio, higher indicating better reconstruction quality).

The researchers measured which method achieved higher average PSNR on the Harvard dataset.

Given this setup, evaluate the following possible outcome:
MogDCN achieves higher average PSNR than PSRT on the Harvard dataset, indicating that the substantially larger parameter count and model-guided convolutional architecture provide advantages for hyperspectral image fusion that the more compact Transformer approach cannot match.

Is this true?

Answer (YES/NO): NO